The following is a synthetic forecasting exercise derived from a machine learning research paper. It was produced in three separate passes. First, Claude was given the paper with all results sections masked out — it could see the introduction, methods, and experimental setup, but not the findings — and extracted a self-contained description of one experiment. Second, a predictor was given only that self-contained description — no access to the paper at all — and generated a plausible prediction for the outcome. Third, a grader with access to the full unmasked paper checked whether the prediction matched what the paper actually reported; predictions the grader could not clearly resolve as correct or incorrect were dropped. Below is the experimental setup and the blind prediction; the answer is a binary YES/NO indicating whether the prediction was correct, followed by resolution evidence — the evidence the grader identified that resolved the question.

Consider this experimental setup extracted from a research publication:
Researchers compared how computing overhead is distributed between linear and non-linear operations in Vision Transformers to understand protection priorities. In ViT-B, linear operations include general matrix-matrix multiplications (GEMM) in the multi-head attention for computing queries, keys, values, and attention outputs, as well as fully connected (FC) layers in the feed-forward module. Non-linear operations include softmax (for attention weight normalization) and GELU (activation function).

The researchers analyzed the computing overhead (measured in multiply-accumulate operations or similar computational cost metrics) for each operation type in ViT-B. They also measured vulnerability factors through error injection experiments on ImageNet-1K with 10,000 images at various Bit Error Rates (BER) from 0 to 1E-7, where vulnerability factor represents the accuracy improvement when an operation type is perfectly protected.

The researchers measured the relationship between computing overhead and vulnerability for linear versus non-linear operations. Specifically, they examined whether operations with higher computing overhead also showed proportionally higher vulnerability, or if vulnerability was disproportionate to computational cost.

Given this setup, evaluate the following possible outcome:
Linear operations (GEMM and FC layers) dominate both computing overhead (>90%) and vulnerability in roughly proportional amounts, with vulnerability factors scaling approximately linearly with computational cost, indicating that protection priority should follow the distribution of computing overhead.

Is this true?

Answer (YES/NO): NO